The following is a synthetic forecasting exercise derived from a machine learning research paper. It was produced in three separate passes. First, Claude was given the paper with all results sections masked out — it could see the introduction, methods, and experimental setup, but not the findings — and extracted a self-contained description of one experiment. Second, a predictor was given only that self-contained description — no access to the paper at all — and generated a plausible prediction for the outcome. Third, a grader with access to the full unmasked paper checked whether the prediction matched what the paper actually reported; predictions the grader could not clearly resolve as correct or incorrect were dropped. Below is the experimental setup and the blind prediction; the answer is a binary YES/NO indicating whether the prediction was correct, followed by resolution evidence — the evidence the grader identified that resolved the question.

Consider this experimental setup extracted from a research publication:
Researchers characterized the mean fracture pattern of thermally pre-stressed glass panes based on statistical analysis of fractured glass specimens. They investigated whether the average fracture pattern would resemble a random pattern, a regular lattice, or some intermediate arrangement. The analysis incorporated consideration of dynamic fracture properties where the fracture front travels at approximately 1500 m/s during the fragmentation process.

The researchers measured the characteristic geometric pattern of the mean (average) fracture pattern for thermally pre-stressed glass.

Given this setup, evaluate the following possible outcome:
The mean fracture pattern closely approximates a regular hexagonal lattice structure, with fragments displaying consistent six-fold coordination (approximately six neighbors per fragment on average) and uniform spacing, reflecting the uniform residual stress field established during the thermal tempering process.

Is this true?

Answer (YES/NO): YES